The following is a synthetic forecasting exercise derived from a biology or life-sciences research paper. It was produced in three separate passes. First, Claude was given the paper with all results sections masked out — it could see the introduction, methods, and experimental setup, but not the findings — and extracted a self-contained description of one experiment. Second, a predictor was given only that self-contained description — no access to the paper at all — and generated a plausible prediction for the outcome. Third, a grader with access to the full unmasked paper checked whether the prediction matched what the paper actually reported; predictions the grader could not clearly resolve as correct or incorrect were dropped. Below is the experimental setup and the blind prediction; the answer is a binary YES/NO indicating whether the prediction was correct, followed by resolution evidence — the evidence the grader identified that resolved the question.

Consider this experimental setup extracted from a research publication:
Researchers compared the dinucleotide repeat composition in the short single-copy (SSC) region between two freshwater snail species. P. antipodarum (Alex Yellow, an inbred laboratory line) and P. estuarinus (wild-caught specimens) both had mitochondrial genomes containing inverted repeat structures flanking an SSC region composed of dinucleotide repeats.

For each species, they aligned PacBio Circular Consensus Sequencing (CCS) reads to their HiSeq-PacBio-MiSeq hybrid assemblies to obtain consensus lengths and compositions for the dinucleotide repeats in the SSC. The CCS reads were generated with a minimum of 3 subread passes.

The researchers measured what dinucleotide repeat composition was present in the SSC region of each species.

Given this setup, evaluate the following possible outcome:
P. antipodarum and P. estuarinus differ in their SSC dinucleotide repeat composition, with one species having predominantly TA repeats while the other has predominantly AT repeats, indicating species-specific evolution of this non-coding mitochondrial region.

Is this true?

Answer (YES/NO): NO